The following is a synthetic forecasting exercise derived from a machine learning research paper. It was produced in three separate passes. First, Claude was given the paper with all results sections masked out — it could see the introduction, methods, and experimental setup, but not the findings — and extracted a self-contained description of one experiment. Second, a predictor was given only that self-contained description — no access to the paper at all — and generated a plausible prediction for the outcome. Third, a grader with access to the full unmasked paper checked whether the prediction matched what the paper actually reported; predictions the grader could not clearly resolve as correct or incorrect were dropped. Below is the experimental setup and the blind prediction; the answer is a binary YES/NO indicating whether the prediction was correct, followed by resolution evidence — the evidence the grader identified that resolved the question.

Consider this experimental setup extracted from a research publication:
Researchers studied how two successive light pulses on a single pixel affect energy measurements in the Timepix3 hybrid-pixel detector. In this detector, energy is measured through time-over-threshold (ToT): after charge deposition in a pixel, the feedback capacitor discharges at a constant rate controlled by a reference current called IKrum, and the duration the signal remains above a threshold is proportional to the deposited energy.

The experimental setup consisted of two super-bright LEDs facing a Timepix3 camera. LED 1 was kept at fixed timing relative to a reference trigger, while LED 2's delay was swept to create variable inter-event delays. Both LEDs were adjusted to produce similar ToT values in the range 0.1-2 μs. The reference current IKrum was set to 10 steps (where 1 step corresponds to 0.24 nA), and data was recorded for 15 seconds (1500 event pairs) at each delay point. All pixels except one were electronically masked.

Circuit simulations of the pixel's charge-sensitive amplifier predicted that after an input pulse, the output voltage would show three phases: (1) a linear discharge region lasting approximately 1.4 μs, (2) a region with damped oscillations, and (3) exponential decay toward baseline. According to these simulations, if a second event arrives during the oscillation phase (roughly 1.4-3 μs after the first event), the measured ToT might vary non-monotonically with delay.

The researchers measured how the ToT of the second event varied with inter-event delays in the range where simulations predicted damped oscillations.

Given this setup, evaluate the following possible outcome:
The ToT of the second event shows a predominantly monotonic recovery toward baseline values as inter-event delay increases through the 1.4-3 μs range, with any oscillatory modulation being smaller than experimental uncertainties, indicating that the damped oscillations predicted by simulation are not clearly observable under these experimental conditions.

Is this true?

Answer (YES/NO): YES